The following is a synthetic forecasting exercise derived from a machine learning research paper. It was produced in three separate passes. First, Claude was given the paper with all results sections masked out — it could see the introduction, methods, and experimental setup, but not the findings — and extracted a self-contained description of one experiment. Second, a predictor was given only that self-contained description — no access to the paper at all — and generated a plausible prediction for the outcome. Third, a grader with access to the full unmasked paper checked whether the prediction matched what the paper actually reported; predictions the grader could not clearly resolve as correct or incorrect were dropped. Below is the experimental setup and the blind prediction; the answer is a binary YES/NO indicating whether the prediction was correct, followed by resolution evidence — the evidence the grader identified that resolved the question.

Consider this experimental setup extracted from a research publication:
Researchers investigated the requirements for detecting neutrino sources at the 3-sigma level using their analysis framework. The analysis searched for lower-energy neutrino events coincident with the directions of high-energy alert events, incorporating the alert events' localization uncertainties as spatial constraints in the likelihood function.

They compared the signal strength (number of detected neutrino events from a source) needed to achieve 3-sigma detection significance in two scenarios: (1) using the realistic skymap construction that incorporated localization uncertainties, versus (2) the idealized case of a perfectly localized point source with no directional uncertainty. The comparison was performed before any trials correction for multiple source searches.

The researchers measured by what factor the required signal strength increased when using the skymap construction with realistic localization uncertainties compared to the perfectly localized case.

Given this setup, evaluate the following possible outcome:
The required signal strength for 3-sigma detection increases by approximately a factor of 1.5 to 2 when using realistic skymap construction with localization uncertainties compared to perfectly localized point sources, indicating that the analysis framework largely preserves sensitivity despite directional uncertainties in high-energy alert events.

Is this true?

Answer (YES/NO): NO